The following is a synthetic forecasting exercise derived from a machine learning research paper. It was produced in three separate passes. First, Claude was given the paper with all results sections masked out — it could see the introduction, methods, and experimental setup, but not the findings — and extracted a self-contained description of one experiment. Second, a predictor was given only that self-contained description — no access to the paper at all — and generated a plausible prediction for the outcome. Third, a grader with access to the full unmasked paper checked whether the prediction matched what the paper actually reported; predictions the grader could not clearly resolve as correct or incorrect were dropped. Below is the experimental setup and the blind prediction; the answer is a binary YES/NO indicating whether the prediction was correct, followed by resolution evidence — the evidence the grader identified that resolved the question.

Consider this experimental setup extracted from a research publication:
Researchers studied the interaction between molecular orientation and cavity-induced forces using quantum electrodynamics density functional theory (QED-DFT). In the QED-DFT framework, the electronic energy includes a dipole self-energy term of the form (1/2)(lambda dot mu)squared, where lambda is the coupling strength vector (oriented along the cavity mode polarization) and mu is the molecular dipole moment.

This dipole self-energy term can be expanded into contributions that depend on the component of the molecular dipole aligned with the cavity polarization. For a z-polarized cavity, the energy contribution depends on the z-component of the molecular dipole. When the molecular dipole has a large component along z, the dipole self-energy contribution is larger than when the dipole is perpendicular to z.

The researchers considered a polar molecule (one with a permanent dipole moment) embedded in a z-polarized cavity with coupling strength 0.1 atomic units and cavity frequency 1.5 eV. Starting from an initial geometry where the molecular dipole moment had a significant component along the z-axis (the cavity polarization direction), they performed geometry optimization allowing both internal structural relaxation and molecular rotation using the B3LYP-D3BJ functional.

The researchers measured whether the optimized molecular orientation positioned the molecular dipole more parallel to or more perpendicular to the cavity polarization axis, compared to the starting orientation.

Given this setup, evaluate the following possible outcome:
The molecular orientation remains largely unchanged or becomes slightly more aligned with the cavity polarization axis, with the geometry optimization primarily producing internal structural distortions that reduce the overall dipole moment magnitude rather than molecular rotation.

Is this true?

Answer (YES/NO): NO